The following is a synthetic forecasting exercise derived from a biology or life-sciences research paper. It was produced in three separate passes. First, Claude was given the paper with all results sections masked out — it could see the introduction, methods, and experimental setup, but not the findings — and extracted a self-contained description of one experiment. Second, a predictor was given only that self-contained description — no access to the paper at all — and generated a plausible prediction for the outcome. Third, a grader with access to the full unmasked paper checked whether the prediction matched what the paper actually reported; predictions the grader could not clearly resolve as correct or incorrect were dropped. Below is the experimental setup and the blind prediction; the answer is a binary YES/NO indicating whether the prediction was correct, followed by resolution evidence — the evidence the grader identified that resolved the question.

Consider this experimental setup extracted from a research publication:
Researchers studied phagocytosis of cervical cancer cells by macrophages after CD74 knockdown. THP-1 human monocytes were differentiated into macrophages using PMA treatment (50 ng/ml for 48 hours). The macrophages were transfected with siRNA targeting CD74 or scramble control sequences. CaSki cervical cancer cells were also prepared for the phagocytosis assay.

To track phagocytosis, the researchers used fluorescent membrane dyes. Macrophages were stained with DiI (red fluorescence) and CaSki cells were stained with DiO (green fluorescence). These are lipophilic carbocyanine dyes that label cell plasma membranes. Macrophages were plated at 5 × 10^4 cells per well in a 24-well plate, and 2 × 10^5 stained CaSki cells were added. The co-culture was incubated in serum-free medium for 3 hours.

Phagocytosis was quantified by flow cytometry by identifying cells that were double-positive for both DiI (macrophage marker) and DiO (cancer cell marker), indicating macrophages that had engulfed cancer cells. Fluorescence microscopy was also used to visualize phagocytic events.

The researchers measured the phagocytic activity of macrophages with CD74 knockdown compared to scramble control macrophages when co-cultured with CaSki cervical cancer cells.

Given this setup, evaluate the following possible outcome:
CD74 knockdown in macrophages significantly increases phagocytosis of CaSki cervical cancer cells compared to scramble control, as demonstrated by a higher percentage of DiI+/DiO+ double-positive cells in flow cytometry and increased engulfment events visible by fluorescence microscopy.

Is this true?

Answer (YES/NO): YES